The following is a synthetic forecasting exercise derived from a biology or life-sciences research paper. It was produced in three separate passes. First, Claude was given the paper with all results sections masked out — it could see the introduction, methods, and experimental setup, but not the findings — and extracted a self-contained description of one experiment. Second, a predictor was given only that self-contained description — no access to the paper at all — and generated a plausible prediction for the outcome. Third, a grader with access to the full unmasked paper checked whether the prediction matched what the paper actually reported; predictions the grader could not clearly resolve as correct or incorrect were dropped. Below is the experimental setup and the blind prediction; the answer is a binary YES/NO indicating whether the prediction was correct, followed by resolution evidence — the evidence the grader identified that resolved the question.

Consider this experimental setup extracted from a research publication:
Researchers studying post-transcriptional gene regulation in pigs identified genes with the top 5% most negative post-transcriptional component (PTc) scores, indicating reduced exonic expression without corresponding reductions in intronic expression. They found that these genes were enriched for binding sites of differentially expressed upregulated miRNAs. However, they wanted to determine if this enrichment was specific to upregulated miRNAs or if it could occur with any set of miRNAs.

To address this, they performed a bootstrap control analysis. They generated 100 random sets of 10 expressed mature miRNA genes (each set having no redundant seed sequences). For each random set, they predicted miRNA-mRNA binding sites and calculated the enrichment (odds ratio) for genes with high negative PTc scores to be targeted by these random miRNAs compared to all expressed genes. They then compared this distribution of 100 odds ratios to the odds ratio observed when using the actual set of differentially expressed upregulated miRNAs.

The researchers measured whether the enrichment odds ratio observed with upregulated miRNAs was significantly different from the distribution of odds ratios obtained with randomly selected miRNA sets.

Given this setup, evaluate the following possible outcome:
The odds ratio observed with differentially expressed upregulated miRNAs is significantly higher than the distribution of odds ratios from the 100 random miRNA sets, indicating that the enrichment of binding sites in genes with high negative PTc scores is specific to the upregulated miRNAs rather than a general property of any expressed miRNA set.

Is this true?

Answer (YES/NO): YES